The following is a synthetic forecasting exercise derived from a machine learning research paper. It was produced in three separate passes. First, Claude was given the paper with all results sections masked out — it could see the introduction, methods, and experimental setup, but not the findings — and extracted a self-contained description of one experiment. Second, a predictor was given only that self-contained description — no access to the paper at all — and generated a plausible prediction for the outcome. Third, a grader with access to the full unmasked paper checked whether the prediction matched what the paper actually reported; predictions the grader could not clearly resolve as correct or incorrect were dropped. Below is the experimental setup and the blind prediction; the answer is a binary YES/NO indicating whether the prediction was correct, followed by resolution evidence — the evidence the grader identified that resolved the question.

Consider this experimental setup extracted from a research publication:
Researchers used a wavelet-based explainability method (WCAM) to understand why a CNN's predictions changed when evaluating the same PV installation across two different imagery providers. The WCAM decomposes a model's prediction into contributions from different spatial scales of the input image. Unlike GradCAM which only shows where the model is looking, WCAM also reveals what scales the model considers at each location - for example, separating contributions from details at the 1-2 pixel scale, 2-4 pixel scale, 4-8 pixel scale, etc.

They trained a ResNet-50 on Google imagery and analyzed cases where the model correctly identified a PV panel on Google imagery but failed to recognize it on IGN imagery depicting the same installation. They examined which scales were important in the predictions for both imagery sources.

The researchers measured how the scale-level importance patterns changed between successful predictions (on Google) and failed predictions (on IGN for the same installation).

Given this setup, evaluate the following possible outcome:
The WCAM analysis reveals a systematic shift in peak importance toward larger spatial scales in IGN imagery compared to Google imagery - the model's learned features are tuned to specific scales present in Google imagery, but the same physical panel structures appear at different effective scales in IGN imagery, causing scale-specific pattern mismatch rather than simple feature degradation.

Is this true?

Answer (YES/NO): NO